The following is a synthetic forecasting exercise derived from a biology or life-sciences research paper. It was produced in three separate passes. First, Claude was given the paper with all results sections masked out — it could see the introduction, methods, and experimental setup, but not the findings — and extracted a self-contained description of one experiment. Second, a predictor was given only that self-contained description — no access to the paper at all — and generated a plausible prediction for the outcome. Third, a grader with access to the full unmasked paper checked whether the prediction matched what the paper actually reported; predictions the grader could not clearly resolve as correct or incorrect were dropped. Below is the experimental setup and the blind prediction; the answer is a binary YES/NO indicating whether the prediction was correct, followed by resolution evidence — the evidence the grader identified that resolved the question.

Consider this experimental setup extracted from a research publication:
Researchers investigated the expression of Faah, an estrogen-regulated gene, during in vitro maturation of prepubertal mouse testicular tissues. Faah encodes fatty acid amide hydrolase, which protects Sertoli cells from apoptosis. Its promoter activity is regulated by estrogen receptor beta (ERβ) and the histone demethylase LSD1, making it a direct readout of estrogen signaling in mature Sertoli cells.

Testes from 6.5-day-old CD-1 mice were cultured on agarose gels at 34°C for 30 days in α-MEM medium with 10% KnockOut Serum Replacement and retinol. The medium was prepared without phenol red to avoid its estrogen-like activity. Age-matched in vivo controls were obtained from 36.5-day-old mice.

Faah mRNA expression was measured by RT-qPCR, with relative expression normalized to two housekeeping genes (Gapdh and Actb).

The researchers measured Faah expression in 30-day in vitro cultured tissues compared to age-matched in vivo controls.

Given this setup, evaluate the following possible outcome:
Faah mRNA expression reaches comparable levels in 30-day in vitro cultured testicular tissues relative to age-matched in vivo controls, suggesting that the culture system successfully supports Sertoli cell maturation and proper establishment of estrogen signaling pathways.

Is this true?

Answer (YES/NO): NO